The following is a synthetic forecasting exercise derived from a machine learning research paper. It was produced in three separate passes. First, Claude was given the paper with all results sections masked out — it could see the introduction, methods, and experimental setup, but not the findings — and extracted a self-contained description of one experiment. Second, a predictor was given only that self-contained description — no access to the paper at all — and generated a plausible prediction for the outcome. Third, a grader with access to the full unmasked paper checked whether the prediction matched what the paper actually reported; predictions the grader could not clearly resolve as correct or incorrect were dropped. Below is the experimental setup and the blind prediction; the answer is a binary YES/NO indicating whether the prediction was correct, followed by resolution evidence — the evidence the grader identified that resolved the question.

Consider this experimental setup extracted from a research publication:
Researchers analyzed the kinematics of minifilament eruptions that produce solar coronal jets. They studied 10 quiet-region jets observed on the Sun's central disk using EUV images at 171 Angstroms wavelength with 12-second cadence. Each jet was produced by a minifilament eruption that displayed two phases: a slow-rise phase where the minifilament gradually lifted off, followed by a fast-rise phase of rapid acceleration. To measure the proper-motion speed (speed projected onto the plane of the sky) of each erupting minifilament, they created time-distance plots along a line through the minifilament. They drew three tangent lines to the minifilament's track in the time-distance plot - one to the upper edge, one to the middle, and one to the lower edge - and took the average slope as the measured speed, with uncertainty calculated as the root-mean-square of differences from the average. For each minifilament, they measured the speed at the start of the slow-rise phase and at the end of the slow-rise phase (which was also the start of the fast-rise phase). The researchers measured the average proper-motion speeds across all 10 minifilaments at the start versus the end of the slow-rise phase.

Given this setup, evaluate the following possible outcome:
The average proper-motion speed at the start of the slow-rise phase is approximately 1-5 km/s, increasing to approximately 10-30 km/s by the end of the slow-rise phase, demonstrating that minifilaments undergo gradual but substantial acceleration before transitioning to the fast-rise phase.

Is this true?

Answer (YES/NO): NO